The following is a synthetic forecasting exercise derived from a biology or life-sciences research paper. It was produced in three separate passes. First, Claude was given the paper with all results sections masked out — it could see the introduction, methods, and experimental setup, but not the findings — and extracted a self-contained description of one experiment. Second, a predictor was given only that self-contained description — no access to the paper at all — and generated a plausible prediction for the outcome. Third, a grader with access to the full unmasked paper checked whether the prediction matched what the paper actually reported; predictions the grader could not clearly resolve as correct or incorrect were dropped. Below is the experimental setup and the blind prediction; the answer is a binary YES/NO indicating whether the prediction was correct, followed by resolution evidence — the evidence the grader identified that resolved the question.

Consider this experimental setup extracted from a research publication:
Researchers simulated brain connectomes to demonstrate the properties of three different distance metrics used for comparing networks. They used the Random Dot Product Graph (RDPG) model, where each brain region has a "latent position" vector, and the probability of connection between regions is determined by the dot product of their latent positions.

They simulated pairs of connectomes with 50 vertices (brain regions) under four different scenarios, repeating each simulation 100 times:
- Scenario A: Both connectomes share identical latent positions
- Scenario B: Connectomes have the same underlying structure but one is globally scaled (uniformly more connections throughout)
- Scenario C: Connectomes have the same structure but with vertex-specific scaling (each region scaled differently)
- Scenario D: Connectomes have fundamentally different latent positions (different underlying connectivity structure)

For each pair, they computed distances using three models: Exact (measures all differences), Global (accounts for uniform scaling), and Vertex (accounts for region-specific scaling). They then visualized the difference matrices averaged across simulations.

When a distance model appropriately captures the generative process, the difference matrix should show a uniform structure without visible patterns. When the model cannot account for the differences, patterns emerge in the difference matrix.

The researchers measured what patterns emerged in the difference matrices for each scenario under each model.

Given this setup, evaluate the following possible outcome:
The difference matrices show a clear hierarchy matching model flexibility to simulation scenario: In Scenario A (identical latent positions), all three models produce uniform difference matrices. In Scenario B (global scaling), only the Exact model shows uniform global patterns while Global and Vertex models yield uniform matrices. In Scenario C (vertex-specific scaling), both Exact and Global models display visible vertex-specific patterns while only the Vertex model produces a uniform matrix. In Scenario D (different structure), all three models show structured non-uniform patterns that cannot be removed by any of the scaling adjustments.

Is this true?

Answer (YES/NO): YES